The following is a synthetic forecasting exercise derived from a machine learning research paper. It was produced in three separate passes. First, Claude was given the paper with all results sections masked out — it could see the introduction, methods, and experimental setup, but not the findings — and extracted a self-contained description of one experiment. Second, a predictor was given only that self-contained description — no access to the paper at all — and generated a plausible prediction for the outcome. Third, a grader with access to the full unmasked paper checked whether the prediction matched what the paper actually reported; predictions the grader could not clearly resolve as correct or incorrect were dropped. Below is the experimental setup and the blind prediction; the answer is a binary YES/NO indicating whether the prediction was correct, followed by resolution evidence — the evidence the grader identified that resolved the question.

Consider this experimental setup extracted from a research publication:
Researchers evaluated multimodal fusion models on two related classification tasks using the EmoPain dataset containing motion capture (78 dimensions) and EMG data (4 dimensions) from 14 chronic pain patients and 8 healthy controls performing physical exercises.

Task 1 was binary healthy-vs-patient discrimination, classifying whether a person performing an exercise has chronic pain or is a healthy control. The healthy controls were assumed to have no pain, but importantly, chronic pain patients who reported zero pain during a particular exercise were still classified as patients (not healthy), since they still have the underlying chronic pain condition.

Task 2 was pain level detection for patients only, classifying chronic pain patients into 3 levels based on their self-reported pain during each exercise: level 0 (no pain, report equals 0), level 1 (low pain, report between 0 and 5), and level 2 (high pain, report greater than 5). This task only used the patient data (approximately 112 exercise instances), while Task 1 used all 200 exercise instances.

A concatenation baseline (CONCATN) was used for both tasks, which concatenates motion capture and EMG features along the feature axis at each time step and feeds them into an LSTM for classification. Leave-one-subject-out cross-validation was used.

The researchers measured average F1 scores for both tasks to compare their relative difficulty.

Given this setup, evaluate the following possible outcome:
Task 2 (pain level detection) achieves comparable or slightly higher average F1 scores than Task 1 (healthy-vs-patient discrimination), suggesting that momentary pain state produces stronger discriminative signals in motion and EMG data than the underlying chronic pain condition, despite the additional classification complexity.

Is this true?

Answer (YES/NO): NO